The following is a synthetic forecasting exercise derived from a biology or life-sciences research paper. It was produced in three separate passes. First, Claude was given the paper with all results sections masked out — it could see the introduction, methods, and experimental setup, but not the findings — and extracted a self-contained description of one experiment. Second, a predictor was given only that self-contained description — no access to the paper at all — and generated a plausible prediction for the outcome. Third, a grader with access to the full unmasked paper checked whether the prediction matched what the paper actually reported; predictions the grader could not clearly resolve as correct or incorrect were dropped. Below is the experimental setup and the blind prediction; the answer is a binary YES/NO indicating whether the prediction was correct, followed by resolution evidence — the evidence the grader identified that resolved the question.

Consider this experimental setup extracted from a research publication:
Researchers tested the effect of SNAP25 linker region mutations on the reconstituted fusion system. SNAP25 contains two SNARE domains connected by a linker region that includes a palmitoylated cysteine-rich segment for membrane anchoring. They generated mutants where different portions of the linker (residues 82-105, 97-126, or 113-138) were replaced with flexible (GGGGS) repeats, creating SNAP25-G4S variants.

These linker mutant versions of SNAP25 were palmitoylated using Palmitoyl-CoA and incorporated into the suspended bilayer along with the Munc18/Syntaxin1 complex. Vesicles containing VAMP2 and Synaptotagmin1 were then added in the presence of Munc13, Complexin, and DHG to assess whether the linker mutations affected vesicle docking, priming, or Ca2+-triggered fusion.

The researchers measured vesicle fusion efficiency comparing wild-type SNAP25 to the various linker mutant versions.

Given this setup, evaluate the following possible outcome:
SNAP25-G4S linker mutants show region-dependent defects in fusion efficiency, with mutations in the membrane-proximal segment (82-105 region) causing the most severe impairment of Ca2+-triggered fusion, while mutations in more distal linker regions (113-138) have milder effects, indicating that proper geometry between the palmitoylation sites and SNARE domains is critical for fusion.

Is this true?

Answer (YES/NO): NO